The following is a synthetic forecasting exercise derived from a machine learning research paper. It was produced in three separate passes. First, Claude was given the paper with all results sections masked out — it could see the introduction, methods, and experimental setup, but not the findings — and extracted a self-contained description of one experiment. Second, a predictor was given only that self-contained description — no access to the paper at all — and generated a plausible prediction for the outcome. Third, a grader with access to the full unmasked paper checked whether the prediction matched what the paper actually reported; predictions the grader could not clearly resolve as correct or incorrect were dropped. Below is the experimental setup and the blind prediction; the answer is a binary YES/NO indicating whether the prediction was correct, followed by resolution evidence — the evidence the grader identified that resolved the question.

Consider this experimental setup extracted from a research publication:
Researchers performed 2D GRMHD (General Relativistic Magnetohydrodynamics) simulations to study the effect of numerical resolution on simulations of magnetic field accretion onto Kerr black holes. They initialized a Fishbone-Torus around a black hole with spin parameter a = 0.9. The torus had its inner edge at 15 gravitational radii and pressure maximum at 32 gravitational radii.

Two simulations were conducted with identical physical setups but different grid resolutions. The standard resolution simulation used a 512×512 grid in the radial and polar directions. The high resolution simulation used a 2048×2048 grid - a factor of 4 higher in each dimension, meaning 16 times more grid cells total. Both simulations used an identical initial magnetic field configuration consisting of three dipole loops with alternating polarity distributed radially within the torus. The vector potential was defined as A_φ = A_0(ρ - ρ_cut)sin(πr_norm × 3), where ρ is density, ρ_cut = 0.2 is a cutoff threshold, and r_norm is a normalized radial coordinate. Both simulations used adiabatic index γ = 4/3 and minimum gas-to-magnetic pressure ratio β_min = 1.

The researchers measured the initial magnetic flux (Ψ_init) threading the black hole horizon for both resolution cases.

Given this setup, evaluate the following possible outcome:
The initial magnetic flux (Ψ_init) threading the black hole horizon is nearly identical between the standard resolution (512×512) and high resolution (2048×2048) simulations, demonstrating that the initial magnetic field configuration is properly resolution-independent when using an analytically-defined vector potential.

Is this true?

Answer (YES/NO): YES